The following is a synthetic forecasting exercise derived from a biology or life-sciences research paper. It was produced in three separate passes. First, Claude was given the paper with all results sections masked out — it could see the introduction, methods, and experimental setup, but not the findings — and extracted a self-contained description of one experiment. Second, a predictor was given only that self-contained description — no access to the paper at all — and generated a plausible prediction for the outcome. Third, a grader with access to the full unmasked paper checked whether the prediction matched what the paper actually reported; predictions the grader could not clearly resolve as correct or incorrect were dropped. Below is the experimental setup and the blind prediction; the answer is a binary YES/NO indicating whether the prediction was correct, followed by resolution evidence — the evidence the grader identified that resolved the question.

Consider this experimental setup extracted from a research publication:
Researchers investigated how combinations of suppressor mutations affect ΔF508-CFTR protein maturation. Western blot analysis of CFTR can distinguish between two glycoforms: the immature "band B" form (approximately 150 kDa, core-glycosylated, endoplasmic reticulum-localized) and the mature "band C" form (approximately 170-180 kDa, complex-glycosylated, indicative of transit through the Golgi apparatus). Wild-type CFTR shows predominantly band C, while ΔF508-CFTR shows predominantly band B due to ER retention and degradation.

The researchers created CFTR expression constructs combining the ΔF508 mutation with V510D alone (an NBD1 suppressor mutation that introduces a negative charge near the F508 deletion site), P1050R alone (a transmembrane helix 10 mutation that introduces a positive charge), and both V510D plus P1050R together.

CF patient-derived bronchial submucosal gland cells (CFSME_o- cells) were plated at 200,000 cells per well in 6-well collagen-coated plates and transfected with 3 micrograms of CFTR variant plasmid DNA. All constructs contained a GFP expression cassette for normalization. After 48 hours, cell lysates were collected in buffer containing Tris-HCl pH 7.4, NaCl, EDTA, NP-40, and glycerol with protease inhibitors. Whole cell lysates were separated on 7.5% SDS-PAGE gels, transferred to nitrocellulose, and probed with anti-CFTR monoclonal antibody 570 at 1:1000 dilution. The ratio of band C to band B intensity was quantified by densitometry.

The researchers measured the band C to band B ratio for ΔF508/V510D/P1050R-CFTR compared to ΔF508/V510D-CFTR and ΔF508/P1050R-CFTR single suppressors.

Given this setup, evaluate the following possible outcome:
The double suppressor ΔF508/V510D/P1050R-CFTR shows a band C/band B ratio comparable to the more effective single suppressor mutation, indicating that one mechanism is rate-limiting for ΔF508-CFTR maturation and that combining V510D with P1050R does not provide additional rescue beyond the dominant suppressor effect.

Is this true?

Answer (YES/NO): NO